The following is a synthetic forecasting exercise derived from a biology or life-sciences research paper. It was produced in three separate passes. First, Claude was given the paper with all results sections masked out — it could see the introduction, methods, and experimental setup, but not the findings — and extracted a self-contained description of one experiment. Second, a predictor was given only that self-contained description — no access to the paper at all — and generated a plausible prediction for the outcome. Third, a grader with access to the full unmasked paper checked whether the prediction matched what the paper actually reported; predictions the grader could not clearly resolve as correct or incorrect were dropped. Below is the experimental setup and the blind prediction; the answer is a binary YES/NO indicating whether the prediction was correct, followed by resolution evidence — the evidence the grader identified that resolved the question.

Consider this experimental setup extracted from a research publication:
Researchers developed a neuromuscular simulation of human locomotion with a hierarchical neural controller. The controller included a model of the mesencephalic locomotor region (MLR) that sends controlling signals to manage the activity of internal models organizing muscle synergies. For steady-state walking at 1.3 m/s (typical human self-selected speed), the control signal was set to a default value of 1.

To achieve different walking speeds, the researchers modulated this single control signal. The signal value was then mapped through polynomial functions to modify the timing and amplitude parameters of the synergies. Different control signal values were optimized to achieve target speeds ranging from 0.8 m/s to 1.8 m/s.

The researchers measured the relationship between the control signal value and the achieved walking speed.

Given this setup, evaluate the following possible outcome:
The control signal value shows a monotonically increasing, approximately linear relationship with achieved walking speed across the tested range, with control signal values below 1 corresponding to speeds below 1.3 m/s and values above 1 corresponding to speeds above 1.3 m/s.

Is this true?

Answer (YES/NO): NO